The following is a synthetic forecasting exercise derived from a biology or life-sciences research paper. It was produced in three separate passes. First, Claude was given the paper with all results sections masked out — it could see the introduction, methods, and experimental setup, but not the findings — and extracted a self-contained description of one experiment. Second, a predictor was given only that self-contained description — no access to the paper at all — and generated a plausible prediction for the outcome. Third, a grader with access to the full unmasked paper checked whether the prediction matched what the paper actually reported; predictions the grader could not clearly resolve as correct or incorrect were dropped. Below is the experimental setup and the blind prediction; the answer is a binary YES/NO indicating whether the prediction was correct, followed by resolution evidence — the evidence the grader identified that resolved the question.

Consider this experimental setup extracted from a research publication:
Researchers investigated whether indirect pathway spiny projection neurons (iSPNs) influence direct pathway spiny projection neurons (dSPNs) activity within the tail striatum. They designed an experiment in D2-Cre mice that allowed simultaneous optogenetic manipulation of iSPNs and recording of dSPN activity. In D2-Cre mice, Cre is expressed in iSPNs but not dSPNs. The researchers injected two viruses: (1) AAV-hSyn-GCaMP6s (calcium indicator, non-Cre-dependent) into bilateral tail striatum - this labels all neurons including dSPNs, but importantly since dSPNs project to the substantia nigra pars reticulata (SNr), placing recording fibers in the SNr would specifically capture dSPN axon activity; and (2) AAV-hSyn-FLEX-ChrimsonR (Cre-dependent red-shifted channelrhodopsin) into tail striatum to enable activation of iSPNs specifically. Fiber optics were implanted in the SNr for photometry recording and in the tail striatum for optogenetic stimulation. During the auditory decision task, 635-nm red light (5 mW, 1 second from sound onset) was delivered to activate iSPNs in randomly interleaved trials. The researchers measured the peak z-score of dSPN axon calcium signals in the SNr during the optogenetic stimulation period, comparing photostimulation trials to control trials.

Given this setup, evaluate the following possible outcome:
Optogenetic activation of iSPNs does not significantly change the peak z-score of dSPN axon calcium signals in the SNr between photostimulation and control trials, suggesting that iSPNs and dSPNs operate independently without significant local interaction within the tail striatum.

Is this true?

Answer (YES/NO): NO